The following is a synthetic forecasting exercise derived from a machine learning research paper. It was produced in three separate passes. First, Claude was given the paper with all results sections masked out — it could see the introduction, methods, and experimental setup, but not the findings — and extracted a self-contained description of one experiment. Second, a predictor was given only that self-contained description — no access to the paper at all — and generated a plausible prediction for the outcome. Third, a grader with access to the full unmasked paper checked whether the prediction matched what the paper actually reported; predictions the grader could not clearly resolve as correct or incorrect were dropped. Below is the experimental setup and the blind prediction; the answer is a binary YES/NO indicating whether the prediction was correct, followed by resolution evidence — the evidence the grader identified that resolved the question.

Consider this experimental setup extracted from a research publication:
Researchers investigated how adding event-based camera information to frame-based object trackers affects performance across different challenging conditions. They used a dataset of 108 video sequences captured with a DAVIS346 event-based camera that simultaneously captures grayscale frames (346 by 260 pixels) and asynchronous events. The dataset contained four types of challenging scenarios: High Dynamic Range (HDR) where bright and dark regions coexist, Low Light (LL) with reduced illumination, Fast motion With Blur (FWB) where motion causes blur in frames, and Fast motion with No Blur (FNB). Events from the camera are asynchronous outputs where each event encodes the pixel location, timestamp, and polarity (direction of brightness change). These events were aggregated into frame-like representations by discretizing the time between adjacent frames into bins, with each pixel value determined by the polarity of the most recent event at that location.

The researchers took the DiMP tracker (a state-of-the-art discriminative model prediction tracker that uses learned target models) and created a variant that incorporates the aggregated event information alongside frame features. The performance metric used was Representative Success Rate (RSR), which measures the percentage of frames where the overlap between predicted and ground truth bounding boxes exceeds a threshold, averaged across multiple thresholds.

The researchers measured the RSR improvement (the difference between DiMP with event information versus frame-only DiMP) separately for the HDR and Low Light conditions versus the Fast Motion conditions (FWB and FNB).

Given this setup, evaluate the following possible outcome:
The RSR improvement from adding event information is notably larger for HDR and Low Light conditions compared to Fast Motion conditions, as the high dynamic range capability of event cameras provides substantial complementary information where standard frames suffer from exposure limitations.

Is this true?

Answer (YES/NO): YES